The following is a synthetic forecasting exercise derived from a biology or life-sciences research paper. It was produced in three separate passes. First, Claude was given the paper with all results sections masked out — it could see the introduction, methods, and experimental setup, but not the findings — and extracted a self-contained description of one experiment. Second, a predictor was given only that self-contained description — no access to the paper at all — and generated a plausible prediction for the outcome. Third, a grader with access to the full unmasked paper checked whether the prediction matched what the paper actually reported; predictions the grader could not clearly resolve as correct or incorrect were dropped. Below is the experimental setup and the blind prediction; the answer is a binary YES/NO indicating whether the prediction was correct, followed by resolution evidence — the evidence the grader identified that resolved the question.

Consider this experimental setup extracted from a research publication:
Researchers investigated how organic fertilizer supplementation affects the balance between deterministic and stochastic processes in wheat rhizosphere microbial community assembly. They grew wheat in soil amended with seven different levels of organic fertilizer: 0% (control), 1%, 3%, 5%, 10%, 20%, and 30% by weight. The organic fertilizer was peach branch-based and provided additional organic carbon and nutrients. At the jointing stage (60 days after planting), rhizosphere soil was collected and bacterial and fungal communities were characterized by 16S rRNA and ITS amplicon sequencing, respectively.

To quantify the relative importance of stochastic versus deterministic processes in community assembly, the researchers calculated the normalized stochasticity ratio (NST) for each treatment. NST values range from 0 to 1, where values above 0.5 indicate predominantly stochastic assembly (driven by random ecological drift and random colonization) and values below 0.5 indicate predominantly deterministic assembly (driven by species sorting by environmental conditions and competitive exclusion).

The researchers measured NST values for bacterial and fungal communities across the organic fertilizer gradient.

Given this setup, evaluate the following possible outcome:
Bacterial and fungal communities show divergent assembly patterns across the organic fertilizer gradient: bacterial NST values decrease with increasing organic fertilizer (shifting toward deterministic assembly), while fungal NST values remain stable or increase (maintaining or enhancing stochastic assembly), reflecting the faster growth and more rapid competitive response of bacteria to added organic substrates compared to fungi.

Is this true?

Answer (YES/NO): NO